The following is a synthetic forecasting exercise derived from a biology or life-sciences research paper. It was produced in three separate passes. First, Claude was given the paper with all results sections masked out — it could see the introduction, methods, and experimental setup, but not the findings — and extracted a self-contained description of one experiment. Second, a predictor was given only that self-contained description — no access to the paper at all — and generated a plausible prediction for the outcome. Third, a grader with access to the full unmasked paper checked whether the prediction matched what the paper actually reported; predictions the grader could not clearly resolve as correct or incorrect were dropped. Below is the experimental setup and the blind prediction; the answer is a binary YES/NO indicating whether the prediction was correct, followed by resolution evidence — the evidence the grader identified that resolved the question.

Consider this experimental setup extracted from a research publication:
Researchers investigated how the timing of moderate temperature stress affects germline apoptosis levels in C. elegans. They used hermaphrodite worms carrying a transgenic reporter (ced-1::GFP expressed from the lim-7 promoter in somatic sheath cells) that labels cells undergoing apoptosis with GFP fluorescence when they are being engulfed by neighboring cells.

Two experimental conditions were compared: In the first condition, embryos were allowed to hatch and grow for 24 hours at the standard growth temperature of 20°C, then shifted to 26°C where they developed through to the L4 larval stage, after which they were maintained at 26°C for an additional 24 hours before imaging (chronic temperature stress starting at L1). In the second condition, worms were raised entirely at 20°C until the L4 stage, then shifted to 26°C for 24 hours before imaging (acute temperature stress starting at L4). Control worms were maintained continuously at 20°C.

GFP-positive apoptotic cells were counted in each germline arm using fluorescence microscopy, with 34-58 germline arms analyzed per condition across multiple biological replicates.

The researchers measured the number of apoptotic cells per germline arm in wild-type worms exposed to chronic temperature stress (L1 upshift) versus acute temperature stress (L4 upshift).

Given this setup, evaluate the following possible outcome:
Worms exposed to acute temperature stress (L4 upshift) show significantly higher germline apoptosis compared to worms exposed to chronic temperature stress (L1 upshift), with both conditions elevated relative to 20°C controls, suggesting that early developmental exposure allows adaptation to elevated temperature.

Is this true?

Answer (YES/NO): YES